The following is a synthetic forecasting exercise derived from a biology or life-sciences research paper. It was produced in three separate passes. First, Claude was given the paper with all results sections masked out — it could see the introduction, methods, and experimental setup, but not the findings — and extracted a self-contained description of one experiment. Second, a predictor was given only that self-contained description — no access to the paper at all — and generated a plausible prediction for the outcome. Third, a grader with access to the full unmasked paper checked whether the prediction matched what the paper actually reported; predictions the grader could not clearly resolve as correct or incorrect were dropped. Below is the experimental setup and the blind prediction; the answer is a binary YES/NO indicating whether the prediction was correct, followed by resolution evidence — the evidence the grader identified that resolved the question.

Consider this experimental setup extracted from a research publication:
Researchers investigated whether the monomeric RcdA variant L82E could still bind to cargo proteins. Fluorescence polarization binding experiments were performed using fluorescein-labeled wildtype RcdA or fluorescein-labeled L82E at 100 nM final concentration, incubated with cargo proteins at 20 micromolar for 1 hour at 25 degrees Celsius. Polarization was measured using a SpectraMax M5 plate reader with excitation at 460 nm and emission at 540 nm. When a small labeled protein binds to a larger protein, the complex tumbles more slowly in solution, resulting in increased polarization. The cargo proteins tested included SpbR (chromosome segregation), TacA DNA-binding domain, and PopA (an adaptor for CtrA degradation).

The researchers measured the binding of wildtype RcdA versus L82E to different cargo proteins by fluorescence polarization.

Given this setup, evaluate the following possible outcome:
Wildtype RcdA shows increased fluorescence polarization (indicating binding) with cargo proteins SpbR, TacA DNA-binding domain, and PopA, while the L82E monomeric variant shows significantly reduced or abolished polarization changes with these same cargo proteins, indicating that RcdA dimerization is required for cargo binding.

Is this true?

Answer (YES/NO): NO